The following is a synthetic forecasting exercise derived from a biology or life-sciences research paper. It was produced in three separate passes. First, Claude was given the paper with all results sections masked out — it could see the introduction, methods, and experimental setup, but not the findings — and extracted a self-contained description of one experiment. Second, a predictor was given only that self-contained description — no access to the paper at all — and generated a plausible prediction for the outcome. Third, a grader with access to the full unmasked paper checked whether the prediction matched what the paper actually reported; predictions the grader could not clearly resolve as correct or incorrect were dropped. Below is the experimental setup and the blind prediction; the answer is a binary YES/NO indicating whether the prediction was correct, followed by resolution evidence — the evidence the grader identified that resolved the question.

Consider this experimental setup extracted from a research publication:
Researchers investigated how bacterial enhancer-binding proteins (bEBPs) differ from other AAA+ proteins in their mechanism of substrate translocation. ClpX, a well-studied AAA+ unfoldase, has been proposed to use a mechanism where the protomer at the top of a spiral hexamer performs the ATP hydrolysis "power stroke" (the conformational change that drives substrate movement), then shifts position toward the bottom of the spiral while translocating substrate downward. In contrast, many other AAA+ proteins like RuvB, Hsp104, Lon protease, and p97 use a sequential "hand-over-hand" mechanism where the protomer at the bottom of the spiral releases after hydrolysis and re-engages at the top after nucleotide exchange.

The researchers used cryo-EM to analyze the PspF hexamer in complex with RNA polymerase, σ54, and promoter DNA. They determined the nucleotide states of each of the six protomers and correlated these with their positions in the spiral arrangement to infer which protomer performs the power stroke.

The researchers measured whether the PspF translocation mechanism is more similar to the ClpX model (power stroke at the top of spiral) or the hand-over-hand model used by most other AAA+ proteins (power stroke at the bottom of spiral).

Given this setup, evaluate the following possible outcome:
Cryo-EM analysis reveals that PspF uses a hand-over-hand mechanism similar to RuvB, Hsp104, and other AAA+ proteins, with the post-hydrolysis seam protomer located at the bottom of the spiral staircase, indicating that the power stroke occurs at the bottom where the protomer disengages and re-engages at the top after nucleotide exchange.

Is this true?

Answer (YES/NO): NO